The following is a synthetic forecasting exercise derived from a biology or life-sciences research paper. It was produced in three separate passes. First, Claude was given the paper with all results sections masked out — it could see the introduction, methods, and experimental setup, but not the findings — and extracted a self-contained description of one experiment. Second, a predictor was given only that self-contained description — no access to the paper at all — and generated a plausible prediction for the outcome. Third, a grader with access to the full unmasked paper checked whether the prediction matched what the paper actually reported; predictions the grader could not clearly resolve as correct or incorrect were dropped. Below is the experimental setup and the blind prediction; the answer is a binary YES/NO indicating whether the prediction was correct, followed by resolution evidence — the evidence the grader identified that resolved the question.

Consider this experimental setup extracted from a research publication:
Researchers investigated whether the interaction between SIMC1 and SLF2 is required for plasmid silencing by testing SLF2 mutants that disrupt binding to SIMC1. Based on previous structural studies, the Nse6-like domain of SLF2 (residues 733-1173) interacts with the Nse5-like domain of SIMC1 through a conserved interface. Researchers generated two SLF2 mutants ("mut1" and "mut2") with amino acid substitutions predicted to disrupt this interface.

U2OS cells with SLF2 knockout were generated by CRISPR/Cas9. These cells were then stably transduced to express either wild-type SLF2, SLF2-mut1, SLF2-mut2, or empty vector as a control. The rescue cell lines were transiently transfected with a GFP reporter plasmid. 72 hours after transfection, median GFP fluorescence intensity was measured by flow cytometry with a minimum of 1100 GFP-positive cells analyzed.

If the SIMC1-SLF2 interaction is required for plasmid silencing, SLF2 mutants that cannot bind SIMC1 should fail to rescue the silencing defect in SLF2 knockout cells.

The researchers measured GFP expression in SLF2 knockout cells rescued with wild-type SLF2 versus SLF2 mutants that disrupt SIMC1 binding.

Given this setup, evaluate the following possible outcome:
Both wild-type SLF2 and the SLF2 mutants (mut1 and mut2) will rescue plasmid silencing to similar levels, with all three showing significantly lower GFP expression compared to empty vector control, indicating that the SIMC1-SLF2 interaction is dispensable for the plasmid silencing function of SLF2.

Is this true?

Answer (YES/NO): NO